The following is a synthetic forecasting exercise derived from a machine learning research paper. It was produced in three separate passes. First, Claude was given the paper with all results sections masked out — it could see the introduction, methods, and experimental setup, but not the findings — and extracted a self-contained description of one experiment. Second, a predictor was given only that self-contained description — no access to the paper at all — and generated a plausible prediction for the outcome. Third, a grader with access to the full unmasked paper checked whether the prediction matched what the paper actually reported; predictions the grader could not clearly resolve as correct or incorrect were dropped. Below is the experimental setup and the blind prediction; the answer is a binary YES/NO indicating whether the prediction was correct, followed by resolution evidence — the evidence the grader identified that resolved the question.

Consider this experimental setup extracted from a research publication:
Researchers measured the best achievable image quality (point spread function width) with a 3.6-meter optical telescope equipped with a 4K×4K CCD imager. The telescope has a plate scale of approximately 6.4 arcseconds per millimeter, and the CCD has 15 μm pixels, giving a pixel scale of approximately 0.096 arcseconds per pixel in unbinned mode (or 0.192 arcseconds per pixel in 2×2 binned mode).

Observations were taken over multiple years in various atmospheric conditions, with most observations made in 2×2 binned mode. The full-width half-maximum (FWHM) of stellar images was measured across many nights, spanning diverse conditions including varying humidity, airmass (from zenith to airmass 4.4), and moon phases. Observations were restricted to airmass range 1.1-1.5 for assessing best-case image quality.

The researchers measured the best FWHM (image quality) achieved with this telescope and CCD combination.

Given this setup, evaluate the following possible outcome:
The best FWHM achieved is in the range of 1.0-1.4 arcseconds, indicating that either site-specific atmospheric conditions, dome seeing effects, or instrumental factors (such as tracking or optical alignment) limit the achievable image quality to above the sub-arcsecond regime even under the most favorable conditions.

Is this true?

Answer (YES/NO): NO